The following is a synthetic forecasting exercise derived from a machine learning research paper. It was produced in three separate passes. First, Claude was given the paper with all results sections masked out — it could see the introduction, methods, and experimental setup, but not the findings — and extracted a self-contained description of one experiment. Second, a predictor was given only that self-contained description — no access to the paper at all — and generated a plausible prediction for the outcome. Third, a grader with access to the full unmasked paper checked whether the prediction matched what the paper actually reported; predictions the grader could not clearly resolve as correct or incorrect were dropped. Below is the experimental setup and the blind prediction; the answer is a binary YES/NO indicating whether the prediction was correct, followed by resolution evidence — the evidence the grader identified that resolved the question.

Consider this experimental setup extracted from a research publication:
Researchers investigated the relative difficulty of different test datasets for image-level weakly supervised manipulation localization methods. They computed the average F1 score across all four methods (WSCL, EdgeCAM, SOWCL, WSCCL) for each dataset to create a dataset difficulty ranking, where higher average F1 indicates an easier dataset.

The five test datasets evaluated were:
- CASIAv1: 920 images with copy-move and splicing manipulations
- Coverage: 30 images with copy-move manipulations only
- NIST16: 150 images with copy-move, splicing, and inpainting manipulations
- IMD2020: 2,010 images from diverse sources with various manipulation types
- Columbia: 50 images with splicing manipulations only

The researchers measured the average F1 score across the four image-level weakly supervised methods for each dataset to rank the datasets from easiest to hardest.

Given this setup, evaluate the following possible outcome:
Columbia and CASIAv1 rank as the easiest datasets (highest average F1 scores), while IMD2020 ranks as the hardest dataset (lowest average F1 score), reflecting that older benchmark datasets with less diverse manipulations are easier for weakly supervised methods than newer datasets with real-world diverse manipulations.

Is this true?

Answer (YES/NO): NO